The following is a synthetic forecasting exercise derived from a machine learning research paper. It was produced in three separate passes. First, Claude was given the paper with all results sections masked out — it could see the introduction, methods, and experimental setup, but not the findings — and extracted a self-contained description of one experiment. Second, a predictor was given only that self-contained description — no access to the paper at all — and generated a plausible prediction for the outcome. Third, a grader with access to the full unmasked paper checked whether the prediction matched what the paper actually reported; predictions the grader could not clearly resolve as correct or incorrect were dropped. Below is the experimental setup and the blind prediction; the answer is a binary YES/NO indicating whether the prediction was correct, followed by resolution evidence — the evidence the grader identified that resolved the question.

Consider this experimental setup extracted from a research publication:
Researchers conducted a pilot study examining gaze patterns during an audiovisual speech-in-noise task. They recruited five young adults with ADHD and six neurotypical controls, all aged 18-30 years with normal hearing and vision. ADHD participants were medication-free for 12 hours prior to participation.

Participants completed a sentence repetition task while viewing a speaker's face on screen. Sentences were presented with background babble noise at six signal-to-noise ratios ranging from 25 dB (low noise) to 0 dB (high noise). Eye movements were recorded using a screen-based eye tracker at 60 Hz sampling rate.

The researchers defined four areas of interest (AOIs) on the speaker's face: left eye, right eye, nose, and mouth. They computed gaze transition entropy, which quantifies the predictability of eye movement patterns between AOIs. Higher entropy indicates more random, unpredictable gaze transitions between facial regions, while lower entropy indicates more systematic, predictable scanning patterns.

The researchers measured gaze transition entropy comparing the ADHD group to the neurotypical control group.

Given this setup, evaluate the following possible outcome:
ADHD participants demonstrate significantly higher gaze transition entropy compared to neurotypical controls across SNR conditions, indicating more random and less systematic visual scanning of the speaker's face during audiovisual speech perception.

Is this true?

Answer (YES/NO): NO